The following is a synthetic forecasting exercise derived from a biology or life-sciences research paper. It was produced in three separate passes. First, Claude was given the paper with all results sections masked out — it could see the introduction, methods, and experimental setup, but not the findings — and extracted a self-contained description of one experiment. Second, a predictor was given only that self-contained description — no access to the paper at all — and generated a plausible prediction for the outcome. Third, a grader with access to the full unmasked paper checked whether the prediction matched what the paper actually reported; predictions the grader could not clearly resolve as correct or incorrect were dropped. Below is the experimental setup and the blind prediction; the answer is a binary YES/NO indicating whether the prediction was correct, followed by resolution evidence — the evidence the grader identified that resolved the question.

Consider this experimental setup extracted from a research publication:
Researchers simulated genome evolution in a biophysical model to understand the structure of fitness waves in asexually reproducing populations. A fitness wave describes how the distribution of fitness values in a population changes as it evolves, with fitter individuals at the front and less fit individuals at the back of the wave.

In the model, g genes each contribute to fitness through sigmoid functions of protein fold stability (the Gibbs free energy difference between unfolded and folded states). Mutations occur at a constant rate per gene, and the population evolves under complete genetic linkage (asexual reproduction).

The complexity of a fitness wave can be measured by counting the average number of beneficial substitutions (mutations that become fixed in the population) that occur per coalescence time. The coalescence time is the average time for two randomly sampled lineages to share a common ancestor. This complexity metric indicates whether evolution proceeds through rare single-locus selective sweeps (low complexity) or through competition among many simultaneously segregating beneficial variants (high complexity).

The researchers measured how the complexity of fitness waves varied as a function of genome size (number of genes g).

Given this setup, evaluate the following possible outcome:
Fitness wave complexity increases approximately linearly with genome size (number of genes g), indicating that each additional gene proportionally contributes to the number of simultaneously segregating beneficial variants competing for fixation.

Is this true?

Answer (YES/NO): NO